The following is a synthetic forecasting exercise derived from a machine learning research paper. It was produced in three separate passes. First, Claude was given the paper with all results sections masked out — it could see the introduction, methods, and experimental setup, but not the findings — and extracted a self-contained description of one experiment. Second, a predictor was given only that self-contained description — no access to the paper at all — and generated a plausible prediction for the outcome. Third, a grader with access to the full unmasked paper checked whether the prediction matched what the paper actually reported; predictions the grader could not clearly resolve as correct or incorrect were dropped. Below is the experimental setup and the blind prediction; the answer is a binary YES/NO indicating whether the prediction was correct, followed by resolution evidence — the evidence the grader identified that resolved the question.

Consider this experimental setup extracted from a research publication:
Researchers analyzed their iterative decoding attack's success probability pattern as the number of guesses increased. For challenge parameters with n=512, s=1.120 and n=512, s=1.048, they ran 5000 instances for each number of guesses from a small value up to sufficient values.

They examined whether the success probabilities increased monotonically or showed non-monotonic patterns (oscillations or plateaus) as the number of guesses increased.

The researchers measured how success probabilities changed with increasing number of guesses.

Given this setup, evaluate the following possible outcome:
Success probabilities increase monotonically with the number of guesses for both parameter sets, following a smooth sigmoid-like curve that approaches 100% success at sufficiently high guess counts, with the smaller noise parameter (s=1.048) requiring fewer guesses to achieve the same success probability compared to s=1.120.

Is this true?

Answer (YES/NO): NO